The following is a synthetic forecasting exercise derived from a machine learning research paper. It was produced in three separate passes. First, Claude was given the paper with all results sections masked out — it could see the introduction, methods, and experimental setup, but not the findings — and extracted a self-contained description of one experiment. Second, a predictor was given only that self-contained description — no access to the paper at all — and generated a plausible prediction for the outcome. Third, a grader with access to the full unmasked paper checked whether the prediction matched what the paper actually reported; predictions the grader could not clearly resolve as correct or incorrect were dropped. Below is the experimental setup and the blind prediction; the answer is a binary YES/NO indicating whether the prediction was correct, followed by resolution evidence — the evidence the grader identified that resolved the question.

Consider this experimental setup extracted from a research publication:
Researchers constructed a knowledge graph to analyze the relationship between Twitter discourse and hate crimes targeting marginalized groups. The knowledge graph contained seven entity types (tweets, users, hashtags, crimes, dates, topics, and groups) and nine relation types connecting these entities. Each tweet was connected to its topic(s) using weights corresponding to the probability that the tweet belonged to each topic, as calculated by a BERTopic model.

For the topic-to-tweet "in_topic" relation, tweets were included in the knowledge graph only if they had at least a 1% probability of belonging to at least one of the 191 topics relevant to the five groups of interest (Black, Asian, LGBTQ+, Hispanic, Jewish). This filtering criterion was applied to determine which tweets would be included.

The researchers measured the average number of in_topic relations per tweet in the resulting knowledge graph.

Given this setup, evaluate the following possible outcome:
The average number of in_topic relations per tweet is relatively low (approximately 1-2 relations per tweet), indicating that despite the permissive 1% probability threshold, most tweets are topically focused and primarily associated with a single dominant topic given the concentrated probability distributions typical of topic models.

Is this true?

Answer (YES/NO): NO